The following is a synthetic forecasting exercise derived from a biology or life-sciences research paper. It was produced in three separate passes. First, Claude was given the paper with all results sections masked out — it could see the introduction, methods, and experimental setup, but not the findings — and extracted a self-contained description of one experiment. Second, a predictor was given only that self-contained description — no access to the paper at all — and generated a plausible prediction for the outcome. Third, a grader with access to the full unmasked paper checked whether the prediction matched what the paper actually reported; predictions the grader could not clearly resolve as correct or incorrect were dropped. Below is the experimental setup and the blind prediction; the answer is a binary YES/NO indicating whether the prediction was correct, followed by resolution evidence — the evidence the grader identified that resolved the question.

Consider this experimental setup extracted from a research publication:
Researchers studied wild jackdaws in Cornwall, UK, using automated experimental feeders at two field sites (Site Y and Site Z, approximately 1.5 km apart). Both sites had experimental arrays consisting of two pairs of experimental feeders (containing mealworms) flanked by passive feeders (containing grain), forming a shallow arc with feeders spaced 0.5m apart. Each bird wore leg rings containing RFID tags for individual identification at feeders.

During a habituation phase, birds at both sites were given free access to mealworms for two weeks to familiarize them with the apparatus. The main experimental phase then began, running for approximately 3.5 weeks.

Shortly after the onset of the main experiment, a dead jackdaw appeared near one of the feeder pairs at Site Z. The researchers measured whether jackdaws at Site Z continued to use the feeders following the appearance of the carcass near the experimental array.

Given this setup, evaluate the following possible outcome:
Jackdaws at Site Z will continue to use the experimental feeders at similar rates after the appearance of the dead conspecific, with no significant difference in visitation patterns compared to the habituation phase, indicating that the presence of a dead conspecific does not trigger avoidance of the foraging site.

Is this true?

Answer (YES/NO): NO